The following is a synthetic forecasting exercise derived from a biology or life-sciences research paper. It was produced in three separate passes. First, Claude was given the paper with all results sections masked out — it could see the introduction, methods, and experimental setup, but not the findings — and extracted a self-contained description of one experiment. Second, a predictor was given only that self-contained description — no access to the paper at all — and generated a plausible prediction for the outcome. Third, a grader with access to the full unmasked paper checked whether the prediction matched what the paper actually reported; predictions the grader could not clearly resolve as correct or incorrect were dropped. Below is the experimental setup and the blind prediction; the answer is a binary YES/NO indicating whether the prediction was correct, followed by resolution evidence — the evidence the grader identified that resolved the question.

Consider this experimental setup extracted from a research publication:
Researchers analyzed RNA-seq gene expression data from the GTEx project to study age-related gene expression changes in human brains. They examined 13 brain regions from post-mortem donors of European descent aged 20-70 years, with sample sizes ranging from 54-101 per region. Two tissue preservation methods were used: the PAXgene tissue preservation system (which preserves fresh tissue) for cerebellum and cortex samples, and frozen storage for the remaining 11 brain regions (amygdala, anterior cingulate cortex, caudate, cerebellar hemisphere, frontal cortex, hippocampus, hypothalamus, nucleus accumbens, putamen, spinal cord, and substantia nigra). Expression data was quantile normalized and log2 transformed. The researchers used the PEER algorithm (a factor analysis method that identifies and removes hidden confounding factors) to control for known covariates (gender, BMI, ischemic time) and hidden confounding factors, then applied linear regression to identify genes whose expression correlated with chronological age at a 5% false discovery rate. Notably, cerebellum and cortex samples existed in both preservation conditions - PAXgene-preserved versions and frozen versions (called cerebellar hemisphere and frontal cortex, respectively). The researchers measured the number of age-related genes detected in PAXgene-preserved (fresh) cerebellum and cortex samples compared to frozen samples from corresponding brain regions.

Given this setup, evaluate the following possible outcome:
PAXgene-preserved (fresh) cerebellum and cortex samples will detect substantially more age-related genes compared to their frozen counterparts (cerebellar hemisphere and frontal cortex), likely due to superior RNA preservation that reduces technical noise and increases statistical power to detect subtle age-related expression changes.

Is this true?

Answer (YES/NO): YES